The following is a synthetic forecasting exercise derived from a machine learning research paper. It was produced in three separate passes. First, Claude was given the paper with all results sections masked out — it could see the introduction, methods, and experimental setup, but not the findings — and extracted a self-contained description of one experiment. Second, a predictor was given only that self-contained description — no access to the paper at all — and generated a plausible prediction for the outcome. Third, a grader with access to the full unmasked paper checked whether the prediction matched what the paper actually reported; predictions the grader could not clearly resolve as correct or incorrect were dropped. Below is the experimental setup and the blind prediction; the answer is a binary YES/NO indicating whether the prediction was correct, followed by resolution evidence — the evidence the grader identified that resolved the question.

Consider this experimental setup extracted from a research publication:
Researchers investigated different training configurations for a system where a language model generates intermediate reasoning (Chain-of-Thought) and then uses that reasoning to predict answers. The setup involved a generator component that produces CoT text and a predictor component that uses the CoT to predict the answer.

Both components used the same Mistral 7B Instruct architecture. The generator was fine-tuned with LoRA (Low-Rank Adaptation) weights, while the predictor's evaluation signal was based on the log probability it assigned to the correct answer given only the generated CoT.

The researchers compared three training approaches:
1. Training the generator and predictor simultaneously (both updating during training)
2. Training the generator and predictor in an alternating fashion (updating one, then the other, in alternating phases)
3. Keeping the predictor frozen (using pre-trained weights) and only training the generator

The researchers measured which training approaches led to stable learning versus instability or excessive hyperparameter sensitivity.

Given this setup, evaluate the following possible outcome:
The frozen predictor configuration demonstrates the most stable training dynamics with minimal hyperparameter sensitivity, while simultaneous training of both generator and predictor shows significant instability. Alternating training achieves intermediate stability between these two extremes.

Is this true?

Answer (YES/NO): NO